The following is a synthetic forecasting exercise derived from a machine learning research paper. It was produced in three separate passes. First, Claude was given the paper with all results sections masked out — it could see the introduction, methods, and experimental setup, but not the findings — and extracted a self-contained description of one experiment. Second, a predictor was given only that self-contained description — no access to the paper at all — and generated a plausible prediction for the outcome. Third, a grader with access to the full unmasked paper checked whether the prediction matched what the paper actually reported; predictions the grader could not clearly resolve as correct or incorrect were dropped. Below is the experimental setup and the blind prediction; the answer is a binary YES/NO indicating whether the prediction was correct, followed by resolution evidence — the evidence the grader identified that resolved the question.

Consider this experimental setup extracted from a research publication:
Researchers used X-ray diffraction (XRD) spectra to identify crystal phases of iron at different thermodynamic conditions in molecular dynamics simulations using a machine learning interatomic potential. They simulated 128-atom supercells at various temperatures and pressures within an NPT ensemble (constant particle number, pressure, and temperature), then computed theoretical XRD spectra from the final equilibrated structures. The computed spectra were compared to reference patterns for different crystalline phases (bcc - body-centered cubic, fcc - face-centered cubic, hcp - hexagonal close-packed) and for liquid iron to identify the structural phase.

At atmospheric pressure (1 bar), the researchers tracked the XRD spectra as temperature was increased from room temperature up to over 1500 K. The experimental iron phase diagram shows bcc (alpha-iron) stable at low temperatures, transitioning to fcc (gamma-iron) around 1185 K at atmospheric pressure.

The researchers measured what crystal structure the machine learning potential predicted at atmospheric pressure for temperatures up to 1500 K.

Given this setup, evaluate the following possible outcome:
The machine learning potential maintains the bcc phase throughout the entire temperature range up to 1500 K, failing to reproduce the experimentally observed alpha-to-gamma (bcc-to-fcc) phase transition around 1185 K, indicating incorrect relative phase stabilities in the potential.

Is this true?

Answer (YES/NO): YES